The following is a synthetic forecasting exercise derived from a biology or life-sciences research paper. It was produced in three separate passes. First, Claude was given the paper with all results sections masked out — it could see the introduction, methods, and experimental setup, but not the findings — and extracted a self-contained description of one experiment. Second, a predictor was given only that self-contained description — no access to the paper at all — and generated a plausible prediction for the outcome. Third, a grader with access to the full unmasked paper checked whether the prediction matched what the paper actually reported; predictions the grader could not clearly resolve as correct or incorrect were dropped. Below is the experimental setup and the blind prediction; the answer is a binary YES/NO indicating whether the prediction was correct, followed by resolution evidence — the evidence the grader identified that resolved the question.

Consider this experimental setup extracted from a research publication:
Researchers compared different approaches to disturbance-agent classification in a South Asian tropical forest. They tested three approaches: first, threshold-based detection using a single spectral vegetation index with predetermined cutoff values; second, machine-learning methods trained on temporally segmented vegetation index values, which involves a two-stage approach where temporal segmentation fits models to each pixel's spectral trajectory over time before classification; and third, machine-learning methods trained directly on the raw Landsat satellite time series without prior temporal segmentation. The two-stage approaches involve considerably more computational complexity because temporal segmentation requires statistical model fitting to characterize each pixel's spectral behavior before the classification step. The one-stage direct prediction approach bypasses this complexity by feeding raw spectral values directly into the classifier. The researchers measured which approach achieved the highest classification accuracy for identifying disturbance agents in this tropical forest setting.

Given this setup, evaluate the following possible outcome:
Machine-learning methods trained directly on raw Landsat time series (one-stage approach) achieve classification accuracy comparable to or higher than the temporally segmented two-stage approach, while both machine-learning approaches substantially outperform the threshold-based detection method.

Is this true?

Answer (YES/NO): NO